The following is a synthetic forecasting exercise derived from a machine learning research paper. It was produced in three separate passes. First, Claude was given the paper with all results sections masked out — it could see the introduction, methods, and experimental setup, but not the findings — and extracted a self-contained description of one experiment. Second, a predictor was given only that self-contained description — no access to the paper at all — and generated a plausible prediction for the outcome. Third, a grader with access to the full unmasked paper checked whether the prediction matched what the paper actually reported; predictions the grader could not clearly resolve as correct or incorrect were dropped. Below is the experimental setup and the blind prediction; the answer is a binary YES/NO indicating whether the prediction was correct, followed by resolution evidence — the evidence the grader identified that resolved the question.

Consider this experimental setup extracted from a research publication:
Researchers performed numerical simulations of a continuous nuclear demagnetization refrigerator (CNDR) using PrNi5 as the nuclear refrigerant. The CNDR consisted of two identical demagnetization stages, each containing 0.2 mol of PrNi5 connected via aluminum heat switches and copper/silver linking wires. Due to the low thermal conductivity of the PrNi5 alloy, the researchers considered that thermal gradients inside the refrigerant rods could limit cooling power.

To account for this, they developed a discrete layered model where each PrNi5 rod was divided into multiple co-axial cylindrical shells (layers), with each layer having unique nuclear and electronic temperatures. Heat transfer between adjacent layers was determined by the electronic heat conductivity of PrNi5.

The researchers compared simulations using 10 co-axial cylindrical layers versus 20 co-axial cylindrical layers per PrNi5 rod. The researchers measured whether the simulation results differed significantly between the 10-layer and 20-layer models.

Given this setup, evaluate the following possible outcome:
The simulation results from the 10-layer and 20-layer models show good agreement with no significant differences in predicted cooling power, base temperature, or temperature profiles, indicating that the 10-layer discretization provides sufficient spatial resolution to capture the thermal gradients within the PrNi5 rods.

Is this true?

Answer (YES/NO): YES